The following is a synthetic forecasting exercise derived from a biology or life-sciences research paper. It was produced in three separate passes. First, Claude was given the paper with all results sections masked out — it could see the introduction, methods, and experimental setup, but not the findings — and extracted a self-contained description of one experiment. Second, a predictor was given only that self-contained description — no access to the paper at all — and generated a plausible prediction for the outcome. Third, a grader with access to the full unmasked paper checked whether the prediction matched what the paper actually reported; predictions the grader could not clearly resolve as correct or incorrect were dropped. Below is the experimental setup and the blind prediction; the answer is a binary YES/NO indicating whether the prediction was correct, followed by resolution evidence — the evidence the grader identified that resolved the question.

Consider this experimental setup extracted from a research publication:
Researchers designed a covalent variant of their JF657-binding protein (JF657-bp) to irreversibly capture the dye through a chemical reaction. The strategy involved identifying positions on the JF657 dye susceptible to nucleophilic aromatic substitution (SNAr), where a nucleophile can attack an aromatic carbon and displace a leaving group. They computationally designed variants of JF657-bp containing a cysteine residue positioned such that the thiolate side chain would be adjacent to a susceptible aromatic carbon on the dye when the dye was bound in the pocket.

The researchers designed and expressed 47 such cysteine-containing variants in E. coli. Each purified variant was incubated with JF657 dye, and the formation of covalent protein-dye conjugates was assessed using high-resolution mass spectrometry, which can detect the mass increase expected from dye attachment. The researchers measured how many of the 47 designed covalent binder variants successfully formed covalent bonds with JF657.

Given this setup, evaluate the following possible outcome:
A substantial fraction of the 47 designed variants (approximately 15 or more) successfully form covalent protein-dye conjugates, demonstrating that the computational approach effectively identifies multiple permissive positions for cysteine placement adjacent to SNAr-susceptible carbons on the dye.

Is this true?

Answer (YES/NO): NO